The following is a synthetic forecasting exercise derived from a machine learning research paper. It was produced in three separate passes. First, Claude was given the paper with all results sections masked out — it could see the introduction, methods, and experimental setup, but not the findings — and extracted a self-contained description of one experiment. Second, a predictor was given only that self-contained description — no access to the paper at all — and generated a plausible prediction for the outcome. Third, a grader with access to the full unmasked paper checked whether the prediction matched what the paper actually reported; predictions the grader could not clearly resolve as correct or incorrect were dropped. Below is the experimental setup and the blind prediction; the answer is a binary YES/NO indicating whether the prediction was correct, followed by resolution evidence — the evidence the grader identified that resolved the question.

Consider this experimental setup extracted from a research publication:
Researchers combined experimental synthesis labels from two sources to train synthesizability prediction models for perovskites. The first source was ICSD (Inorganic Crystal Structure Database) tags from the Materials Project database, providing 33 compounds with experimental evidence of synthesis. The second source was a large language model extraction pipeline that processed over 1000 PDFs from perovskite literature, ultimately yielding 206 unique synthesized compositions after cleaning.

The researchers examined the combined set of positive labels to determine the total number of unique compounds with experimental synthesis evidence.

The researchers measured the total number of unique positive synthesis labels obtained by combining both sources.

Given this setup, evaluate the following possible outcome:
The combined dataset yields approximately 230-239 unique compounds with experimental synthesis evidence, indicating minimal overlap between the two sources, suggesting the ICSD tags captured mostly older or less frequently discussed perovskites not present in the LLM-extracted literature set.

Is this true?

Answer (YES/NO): YES